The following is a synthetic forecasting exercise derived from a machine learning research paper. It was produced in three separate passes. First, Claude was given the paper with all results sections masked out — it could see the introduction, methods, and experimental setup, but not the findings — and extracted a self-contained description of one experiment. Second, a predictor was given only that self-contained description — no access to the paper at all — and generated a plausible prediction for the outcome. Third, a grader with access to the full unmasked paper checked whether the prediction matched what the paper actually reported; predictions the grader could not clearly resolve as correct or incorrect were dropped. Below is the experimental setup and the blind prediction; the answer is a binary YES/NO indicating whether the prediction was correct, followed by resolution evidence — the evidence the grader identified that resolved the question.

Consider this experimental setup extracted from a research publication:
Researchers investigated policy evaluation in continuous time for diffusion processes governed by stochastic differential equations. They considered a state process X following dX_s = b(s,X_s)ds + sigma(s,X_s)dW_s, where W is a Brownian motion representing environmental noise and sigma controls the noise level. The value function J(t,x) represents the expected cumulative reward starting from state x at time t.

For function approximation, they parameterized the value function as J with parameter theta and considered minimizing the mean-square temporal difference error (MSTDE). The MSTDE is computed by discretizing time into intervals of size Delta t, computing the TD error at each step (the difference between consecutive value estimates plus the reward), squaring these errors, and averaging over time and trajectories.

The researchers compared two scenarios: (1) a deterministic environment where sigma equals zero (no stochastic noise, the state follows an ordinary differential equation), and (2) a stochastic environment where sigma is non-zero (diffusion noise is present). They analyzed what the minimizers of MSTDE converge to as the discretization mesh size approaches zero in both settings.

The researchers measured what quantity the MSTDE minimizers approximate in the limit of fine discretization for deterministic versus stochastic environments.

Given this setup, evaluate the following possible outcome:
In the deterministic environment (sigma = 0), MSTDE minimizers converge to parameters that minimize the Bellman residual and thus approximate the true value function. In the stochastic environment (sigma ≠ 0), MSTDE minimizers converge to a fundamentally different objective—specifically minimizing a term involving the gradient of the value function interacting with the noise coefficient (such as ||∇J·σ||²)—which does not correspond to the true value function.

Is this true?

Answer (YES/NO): YES